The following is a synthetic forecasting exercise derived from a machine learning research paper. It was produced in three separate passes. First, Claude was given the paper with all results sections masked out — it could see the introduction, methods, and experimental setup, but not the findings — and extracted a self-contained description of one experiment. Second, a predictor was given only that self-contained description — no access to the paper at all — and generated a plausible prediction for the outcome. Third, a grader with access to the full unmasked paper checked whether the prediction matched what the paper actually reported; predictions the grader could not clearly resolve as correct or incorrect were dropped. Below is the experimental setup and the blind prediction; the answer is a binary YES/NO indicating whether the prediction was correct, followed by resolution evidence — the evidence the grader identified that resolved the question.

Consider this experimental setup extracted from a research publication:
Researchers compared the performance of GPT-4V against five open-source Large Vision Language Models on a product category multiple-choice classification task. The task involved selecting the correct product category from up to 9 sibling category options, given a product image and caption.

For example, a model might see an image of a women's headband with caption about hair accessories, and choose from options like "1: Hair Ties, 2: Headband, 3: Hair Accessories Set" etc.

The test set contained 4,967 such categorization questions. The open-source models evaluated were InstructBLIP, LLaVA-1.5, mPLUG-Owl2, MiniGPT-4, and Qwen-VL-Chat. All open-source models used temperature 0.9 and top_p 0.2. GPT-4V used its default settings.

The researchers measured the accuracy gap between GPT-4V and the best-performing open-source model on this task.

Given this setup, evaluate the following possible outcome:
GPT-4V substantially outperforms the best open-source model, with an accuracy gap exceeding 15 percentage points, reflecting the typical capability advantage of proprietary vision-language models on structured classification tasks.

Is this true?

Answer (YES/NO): YES